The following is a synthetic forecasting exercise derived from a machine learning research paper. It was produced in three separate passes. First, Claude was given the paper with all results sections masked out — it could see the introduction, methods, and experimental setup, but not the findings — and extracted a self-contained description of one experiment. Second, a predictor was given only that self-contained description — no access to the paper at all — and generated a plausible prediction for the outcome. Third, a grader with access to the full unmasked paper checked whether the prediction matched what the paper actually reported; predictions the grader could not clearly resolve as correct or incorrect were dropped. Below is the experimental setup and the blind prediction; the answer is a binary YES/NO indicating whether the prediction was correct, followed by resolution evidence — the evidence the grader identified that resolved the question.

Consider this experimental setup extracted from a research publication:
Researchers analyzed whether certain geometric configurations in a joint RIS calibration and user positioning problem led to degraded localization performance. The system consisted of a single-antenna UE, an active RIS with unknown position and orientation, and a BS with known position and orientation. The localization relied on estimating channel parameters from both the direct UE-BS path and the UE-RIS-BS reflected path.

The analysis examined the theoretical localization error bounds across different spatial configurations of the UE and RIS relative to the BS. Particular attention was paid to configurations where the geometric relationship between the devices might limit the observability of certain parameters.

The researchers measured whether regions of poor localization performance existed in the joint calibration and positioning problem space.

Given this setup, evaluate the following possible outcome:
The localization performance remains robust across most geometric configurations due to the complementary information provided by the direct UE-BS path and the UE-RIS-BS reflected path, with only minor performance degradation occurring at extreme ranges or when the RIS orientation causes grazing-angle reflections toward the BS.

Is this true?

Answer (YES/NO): NO